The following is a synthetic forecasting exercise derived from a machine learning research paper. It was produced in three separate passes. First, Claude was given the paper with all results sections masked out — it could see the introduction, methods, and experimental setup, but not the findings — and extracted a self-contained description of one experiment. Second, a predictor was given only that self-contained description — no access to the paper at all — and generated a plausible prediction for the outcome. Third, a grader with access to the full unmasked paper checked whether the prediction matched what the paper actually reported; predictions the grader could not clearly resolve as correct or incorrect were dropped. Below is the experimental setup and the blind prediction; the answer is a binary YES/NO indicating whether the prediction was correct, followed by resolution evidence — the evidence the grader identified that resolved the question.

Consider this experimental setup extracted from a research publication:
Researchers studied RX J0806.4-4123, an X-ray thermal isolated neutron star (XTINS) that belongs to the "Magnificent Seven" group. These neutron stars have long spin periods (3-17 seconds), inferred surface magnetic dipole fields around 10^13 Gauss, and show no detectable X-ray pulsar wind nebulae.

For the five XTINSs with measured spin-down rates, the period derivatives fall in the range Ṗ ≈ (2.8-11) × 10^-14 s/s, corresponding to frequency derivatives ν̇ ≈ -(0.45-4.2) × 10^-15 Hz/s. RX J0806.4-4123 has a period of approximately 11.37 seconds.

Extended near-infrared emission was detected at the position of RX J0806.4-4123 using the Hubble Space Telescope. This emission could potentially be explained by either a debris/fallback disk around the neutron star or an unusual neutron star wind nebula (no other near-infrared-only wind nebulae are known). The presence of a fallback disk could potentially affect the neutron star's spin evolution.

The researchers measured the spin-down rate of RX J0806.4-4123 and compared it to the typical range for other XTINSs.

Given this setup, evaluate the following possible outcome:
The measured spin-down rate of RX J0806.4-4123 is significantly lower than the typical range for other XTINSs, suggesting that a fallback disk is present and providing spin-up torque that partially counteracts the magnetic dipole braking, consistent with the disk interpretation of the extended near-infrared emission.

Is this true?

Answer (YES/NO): NO